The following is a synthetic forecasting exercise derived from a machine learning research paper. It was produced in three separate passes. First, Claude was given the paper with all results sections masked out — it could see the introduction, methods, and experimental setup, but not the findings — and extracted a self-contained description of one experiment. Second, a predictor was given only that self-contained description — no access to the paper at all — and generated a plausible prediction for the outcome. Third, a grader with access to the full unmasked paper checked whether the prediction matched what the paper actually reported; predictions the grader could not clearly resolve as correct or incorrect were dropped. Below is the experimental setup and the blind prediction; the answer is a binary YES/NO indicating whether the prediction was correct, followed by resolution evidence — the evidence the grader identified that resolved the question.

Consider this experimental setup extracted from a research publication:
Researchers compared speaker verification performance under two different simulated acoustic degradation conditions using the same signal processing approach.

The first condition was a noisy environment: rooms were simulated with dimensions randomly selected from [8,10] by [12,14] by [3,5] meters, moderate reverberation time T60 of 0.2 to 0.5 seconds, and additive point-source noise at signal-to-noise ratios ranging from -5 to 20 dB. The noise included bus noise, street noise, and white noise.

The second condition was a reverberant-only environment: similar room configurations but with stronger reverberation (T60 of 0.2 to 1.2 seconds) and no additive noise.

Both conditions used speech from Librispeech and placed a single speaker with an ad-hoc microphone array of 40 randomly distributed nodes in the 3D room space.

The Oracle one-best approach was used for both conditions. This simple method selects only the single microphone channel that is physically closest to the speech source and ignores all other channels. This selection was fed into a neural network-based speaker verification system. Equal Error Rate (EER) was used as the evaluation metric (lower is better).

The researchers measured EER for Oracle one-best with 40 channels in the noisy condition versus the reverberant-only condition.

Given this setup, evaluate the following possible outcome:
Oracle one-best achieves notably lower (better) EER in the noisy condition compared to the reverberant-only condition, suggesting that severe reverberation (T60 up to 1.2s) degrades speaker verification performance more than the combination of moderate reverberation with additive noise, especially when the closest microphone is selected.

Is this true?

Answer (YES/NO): NO